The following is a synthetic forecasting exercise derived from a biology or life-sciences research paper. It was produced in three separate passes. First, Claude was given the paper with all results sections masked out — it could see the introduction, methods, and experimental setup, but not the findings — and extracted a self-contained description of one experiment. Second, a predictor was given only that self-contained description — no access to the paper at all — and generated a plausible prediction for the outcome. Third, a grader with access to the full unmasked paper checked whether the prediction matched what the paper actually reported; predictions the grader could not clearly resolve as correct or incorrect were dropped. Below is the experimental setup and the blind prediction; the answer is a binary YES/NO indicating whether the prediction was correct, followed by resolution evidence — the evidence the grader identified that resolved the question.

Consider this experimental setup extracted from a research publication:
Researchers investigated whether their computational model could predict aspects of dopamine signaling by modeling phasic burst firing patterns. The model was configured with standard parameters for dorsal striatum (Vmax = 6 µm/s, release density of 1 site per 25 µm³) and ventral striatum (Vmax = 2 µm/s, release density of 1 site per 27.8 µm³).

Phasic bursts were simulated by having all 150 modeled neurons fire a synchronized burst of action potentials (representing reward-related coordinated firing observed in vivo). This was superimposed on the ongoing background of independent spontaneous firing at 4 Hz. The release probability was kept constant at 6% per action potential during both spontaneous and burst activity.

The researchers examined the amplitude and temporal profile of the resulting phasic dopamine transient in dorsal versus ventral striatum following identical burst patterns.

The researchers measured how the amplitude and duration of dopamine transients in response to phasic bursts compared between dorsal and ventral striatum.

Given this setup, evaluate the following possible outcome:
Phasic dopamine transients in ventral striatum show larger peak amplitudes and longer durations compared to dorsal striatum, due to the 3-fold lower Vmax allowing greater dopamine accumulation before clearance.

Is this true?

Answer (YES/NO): YES